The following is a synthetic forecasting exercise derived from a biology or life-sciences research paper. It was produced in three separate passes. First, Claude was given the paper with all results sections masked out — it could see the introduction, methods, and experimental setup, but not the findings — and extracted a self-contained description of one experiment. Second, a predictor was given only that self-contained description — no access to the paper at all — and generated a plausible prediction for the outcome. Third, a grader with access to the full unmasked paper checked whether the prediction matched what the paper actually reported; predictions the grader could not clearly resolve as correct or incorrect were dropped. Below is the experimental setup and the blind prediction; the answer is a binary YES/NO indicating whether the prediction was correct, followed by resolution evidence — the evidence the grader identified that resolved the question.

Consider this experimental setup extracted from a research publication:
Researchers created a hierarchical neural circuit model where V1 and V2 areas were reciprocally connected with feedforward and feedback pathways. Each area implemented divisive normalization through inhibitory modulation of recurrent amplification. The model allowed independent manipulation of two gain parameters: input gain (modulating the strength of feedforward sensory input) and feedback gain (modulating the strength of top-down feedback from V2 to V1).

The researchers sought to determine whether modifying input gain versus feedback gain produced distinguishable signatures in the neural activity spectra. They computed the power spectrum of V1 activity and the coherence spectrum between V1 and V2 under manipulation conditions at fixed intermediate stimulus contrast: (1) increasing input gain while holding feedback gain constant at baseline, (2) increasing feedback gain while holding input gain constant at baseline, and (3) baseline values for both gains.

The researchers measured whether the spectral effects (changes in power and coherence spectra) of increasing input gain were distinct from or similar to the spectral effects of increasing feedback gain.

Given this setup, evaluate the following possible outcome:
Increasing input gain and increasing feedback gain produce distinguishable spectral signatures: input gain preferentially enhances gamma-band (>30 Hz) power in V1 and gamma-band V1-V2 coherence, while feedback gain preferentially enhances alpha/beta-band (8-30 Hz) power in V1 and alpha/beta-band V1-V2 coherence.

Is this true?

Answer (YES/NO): NO